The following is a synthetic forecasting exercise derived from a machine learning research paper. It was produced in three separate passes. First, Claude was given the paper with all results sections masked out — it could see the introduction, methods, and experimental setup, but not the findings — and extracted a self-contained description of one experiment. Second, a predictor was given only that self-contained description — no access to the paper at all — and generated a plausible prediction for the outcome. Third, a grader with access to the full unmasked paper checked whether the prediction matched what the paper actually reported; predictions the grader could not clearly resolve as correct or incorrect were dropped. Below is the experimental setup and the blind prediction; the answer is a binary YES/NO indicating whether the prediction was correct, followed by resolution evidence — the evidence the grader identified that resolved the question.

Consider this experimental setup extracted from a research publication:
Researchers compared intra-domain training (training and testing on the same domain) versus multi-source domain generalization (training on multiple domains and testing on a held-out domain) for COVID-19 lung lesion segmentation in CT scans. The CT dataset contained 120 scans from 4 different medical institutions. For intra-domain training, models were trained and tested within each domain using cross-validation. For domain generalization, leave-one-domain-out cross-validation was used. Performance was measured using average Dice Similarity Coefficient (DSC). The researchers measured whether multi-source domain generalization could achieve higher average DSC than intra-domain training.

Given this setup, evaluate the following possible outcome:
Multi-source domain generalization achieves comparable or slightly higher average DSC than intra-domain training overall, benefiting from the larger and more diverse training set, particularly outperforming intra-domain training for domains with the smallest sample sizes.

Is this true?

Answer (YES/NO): YES